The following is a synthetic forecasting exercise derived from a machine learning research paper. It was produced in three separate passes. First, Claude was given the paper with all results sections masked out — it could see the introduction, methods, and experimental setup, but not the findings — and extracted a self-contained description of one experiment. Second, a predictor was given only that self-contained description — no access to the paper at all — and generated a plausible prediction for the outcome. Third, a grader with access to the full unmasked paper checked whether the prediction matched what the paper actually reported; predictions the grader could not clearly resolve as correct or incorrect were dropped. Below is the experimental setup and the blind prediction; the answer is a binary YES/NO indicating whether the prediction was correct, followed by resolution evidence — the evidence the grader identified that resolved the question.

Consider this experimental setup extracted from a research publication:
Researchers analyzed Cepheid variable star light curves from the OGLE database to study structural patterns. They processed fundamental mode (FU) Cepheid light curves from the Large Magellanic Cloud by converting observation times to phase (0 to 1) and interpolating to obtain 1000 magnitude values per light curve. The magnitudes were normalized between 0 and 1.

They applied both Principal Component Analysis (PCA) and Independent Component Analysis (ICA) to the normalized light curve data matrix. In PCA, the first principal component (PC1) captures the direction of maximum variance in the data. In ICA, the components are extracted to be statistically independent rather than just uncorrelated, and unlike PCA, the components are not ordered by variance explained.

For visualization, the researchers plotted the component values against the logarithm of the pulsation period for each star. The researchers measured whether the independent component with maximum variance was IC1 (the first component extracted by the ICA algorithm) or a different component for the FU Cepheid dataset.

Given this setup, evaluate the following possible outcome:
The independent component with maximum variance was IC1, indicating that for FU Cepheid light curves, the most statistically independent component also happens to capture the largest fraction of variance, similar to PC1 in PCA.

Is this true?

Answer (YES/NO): NO